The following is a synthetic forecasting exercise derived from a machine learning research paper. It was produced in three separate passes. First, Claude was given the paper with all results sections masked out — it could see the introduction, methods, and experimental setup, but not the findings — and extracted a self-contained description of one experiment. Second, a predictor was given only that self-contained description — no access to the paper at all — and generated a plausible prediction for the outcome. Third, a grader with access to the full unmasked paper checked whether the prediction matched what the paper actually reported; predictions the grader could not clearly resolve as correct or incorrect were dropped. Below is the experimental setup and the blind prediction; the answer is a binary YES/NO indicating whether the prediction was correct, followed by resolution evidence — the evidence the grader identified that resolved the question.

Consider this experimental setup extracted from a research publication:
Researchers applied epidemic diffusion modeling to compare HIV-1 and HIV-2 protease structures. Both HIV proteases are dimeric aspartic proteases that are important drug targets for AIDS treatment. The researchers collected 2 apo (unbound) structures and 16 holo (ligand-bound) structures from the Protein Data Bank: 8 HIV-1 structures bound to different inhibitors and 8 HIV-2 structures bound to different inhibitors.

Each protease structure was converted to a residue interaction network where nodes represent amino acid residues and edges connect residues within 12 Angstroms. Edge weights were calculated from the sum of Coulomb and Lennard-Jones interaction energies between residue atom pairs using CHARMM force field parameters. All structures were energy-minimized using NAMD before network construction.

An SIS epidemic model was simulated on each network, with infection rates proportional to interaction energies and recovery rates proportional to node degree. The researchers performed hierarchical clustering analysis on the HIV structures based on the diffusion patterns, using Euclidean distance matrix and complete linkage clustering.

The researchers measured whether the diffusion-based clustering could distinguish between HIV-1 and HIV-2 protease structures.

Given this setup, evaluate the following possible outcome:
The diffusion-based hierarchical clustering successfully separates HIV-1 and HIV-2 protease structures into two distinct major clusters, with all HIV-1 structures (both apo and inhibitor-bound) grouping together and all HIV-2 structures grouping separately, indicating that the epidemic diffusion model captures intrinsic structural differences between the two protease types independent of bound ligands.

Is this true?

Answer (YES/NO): YES